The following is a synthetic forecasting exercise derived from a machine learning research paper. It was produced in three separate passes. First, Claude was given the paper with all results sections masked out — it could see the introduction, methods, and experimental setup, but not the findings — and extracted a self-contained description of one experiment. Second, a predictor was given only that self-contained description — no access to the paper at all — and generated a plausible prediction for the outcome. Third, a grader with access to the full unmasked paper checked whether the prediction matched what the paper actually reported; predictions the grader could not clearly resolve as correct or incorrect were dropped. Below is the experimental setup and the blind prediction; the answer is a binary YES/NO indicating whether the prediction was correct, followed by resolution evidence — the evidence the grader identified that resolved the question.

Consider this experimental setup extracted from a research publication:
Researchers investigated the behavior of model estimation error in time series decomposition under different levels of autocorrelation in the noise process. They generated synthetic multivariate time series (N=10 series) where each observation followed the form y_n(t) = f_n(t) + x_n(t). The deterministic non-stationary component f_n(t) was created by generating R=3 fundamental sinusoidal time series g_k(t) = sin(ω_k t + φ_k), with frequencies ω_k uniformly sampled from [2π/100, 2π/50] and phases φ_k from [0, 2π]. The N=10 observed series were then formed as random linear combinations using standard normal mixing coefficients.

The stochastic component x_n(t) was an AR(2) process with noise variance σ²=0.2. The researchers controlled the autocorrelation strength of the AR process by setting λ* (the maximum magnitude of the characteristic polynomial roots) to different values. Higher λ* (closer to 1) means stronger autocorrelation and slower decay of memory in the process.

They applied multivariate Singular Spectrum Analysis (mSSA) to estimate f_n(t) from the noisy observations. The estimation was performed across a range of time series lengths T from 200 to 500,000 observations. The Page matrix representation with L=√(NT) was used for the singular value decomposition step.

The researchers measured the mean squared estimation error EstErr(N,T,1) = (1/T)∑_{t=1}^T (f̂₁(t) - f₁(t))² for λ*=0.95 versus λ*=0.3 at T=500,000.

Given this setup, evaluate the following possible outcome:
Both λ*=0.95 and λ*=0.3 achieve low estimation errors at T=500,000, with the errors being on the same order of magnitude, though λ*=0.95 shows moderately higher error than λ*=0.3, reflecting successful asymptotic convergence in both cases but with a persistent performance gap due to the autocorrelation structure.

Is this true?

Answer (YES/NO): NO